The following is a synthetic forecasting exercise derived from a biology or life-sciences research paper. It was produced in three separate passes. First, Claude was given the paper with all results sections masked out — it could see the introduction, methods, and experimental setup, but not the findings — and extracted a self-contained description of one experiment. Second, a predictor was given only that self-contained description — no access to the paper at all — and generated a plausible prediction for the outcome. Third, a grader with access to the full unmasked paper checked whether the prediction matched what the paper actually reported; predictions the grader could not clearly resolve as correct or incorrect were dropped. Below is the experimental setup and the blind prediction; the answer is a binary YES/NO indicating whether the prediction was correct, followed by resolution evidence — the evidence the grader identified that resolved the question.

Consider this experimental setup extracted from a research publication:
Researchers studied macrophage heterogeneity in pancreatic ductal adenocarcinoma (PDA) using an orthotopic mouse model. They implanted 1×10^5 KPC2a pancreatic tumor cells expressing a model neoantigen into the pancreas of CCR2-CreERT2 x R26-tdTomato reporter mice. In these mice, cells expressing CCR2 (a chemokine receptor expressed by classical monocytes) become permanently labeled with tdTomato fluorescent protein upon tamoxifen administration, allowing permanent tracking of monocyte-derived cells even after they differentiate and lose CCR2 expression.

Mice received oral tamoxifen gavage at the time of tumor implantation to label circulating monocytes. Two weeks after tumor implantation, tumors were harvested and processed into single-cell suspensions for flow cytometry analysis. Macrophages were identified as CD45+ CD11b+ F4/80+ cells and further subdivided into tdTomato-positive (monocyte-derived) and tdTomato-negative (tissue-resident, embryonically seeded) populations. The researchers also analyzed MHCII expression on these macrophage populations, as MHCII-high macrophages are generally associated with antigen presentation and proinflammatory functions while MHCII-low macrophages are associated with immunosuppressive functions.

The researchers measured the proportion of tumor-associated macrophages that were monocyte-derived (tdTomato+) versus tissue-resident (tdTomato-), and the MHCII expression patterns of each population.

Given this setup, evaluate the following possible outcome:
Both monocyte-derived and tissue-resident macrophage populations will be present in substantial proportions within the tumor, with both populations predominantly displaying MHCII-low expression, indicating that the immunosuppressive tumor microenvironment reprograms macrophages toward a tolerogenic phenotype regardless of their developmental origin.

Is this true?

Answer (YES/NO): NO